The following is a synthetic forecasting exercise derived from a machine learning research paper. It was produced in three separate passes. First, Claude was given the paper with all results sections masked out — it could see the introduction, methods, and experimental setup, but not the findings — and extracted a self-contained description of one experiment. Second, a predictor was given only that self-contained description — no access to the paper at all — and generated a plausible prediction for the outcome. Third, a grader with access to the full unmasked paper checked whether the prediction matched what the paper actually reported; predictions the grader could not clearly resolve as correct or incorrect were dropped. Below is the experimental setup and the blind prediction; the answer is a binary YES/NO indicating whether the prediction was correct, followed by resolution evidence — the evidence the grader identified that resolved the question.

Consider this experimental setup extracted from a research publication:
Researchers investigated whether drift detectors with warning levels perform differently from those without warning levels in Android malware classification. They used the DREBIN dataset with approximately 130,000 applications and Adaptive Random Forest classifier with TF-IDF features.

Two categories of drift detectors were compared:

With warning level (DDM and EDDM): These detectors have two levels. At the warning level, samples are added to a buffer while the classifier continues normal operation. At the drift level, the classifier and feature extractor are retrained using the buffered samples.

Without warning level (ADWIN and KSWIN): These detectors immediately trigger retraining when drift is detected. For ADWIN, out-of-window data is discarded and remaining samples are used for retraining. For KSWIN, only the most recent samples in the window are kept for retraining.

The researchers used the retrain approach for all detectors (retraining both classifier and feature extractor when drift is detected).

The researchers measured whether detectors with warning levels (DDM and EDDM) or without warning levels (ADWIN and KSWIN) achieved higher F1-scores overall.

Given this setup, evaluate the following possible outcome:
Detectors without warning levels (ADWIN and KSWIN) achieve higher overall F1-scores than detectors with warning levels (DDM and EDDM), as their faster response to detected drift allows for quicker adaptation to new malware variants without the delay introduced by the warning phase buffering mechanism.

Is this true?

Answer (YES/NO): NO